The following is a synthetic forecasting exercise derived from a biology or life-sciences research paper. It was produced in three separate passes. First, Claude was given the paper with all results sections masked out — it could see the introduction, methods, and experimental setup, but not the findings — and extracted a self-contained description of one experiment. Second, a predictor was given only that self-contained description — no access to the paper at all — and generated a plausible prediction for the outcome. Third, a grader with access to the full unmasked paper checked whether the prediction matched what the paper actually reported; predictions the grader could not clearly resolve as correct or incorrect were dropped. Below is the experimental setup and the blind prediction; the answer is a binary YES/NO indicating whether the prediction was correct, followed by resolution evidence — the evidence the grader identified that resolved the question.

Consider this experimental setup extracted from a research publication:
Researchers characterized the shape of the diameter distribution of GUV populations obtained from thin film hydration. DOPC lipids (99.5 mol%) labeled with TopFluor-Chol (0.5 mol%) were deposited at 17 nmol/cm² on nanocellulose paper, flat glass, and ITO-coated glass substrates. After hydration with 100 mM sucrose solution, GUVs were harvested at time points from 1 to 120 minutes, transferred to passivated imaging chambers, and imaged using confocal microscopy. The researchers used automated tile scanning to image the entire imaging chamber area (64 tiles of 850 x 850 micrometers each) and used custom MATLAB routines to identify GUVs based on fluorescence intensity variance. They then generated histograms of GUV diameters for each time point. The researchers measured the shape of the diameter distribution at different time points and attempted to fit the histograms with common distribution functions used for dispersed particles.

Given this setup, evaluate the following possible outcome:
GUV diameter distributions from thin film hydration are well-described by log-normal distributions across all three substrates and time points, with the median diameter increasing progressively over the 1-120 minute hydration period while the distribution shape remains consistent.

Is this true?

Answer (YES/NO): NO